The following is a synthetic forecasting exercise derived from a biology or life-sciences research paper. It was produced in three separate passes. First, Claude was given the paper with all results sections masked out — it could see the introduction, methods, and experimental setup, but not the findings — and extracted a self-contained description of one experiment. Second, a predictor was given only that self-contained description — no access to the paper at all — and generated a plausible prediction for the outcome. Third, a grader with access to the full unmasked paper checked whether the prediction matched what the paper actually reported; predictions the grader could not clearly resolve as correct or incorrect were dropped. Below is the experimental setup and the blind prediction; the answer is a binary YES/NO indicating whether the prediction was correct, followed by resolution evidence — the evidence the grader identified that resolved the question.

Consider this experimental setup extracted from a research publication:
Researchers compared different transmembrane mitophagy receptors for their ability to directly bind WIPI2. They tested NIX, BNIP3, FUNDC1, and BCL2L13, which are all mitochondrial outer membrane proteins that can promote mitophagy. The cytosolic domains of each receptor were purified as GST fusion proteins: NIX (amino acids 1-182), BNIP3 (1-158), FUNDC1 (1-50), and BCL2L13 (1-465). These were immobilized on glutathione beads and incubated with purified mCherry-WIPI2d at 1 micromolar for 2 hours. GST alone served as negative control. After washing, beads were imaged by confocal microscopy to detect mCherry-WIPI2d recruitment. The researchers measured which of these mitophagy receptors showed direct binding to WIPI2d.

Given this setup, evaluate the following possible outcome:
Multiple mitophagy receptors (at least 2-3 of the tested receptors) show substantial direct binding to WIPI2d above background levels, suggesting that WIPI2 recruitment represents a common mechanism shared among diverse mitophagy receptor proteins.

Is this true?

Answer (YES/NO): NO